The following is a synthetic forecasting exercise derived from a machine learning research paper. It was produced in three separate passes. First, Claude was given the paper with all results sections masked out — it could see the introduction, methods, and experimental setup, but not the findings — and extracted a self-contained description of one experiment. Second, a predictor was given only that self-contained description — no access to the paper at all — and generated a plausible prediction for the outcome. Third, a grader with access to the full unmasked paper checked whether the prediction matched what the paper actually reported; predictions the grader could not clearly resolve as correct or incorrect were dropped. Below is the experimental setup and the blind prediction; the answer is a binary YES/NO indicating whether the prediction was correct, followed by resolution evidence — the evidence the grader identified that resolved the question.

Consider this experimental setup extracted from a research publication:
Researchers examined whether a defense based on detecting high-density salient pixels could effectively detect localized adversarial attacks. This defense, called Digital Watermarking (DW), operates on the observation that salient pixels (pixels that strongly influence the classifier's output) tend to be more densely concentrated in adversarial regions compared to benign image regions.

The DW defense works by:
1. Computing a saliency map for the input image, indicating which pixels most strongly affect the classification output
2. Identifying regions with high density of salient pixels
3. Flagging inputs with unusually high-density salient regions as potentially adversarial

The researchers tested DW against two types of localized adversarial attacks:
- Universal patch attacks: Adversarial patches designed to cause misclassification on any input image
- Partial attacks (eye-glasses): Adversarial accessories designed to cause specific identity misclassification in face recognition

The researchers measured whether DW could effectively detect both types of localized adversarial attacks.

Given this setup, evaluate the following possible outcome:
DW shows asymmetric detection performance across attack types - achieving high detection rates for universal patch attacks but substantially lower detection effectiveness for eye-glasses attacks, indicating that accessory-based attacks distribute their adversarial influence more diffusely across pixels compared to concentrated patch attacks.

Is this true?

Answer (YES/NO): NO